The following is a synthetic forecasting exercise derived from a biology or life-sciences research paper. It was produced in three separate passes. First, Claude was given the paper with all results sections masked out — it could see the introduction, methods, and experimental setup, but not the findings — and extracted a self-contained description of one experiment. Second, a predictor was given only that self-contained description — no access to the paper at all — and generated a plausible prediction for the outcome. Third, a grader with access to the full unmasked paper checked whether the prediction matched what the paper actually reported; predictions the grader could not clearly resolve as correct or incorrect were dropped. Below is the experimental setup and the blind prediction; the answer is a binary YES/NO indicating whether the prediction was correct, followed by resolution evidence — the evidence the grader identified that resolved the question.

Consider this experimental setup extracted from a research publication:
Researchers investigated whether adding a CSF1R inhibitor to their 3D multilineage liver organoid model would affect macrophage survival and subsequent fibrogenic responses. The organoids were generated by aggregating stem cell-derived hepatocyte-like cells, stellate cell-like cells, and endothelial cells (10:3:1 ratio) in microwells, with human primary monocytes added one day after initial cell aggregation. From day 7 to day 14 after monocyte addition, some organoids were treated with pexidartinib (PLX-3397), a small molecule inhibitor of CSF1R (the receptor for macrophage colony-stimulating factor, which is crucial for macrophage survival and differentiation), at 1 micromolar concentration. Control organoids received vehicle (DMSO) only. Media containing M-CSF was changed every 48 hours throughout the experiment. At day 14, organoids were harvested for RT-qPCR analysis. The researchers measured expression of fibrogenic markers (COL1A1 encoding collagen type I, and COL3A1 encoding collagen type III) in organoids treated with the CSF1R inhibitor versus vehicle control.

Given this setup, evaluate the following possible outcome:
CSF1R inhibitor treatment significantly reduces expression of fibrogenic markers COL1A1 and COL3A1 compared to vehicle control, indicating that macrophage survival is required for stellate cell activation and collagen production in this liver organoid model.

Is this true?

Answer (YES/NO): YES